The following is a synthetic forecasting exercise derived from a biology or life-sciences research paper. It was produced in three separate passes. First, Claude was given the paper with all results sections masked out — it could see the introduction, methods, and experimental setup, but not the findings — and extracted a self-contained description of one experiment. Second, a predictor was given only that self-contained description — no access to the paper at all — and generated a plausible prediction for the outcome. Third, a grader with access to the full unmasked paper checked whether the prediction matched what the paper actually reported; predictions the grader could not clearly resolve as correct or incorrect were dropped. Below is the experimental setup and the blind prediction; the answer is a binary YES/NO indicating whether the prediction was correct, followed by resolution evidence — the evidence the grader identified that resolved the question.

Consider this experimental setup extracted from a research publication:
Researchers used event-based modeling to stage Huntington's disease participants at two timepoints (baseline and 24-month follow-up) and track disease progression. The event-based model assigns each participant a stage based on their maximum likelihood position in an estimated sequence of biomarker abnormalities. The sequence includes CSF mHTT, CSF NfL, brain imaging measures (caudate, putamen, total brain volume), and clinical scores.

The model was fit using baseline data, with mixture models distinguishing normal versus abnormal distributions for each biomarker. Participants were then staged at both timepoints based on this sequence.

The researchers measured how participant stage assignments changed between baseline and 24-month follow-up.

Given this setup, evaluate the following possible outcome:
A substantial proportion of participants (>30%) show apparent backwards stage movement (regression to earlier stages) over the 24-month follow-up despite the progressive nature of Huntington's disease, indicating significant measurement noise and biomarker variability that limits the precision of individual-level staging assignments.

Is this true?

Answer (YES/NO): NO